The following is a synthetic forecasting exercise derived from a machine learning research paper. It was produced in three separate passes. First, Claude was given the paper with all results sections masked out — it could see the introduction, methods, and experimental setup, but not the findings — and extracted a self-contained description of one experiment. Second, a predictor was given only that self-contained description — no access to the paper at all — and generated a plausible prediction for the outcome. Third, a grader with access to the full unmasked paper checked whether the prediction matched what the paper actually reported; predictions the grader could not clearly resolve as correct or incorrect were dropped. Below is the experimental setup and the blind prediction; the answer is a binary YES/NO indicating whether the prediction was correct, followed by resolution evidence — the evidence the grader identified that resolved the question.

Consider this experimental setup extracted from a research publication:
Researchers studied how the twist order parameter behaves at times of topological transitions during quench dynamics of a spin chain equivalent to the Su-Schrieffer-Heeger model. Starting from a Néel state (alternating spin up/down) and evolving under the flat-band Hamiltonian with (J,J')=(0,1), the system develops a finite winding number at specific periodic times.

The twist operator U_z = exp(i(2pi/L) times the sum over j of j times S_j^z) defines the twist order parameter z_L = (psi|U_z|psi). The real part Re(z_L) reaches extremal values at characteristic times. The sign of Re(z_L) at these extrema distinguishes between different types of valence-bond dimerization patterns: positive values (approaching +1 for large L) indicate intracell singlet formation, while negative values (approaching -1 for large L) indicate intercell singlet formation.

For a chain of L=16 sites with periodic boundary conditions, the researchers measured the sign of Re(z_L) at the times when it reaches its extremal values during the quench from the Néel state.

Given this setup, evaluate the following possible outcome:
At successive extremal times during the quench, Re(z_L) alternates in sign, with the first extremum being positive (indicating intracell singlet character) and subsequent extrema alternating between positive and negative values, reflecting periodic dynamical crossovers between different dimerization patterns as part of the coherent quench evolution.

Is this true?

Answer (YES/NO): NO